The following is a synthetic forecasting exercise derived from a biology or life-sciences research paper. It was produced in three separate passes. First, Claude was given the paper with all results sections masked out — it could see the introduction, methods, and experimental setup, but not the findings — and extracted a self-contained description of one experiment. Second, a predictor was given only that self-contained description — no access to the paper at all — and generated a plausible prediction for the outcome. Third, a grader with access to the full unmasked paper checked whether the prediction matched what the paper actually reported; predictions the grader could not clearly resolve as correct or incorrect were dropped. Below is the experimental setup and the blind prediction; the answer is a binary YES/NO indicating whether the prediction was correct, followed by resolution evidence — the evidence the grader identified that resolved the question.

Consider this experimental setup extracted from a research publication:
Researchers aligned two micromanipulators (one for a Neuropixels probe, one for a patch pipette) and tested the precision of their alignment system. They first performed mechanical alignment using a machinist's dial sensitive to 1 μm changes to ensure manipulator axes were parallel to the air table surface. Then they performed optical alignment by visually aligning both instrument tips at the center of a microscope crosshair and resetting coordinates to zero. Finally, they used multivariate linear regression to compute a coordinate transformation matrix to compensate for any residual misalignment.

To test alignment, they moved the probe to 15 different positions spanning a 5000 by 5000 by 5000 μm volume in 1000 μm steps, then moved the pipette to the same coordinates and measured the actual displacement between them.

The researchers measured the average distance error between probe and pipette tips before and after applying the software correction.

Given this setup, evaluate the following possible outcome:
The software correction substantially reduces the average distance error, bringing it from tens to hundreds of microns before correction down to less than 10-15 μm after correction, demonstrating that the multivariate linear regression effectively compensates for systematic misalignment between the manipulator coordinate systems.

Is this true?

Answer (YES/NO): NO